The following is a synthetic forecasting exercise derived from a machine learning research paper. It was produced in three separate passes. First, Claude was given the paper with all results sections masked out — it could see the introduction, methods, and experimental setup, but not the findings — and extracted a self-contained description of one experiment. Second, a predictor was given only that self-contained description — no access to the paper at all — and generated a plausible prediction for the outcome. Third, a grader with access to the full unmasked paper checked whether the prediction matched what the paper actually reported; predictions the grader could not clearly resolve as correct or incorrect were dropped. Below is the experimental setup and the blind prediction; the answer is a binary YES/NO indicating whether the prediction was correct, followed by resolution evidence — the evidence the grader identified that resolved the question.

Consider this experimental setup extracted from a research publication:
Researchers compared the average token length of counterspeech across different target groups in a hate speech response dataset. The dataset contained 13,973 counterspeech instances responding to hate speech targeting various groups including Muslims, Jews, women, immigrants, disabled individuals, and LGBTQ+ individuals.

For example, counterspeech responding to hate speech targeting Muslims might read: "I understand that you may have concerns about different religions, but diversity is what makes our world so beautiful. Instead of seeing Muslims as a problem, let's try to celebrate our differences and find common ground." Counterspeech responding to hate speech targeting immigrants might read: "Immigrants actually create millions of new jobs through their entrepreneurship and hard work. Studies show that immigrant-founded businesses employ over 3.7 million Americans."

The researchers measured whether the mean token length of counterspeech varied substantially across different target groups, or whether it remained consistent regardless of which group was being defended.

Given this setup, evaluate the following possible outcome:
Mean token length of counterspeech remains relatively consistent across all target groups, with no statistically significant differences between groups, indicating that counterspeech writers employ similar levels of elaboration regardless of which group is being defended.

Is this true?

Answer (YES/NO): YES